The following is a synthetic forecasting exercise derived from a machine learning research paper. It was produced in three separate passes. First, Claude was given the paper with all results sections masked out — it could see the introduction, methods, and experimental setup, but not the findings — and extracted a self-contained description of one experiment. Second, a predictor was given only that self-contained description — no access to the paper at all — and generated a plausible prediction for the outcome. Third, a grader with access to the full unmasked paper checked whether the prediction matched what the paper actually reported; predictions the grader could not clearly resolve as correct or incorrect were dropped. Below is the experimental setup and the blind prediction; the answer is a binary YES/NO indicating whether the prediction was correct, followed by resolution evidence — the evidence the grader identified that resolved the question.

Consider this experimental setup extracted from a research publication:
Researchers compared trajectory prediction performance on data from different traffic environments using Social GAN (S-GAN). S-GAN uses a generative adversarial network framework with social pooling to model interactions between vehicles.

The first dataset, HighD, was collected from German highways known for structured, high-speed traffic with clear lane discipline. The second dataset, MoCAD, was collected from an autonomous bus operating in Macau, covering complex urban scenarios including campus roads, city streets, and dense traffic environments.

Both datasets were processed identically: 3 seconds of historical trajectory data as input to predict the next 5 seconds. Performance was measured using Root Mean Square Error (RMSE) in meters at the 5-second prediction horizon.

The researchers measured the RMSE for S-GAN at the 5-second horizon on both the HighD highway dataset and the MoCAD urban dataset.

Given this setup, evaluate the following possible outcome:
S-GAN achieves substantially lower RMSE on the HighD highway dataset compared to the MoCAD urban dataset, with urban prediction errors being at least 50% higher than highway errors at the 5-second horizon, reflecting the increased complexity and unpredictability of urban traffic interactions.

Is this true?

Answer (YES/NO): NO